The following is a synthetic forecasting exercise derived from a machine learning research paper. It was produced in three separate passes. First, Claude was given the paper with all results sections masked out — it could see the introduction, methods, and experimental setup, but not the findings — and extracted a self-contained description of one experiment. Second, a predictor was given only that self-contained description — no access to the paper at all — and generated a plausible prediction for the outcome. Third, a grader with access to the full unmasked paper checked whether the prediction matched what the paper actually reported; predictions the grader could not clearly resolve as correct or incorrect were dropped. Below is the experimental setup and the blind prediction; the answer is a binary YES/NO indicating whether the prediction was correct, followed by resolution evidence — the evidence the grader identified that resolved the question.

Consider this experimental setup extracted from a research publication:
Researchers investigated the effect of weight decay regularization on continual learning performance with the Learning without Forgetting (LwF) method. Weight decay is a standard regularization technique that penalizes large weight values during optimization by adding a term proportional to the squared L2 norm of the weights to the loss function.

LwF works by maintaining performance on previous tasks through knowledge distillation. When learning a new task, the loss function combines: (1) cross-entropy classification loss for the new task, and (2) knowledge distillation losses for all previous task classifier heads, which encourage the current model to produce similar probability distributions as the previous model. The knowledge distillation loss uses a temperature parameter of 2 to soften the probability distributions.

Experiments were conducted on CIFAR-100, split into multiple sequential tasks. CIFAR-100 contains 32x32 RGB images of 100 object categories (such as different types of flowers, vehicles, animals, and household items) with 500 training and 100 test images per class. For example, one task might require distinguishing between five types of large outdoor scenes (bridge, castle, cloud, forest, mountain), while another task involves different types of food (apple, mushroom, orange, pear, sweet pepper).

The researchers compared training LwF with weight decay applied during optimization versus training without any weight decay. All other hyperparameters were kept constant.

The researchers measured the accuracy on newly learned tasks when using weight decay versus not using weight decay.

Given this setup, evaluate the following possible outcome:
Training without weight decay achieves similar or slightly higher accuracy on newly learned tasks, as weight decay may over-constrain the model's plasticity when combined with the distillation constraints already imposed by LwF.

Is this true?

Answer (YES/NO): YES